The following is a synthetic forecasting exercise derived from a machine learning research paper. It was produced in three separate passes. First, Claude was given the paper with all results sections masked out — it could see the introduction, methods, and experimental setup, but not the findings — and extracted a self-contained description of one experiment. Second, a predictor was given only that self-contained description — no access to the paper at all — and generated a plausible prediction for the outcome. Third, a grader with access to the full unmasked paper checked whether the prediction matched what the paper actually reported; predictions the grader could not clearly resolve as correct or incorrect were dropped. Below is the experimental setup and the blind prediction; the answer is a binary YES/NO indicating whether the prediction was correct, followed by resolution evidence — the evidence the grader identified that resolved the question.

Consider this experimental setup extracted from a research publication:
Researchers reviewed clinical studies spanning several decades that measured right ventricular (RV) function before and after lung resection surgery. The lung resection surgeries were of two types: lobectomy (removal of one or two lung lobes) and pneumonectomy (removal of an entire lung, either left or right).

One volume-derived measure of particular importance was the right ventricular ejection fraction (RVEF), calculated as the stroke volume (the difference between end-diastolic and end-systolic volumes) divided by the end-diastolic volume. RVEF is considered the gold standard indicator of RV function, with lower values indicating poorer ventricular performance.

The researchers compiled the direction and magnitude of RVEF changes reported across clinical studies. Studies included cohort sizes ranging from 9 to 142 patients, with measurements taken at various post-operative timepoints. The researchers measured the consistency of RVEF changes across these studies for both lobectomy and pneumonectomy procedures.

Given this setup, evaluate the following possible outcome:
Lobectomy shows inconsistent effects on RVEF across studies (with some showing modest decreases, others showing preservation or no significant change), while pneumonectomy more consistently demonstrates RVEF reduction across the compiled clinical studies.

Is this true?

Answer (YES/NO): NO